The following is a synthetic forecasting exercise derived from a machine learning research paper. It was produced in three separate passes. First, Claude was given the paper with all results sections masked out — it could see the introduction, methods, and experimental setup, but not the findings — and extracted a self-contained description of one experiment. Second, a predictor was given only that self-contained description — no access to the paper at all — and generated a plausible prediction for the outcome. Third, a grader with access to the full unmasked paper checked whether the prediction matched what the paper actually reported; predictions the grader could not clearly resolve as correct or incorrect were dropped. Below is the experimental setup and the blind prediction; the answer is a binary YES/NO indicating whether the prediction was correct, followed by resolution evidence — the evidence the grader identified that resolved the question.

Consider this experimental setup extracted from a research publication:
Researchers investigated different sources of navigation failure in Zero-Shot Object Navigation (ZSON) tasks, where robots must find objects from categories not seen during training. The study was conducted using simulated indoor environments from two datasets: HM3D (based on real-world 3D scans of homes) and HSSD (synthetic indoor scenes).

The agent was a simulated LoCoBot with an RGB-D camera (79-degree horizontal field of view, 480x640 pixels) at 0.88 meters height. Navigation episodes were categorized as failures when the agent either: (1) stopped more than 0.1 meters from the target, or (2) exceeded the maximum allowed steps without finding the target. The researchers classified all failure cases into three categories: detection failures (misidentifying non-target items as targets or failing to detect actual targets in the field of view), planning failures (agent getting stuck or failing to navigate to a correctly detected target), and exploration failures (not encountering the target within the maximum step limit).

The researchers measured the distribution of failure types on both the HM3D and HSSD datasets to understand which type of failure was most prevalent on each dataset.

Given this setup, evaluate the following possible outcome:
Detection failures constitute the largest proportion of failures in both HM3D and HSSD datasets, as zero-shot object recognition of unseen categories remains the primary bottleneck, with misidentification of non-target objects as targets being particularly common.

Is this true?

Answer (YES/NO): NO